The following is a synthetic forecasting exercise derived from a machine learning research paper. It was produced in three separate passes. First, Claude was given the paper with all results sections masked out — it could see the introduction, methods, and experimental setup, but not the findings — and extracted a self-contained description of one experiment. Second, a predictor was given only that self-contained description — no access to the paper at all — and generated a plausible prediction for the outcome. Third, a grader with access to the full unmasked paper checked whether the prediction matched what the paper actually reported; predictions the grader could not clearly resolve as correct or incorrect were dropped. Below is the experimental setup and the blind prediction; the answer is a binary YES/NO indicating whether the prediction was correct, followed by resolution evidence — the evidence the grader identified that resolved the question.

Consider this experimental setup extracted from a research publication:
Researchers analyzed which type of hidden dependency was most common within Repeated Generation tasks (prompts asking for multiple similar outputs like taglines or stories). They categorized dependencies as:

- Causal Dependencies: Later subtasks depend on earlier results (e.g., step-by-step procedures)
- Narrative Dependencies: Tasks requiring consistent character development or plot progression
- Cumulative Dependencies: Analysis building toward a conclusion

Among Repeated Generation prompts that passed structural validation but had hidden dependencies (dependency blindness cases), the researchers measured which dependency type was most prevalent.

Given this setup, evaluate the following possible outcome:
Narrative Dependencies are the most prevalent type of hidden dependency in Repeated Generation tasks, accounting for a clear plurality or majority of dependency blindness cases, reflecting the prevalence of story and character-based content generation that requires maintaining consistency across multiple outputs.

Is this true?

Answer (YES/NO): YES